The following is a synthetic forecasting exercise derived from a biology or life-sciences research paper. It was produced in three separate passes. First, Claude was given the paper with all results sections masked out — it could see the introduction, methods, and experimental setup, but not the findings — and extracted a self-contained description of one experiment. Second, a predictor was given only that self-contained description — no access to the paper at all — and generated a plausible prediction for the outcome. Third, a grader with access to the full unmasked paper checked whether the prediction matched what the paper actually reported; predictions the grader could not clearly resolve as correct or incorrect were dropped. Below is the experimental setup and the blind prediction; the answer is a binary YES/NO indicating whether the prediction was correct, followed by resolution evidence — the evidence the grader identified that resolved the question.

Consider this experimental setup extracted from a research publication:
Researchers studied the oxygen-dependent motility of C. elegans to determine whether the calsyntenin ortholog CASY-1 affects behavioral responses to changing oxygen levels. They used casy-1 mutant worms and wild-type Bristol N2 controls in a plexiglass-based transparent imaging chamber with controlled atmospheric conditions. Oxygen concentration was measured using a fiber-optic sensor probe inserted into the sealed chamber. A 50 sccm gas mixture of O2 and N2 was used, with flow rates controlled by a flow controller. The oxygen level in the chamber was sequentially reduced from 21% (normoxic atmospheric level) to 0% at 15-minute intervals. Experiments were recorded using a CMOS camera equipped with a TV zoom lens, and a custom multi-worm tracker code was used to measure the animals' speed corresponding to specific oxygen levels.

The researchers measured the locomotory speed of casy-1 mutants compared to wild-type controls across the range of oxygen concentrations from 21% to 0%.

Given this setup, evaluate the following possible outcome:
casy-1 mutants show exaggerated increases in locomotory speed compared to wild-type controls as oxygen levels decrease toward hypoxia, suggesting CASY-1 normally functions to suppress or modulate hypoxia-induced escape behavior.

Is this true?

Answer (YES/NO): NO